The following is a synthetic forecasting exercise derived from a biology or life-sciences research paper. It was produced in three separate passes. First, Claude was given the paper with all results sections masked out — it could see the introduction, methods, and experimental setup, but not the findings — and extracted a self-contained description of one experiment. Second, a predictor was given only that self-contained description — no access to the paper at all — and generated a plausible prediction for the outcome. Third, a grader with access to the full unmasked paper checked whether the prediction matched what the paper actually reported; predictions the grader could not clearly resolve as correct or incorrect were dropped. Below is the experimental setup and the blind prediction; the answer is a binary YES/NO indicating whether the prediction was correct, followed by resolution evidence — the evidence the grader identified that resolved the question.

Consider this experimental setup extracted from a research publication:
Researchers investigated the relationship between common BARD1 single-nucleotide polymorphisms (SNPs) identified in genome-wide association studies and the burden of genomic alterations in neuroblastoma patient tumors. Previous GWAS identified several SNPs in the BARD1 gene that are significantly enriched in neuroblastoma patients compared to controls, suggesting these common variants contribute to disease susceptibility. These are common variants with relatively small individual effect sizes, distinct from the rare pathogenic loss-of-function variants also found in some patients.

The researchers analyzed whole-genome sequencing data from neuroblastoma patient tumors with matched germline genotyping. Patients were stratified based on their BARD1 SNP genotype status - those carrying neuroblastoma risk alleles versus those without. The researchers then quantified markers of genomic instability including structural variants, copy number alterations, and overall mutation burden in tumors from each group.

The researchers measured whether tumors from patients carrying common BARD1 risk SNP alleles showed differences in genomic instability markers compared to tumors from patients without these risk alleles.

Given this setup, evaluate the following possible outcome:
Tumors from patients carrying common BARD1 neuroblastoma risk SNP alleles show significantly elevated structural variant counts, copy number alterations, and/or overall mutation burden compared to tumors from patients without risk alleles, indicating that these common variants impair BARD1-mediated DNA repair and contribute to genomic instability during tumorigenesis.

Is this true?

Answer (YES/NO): NO